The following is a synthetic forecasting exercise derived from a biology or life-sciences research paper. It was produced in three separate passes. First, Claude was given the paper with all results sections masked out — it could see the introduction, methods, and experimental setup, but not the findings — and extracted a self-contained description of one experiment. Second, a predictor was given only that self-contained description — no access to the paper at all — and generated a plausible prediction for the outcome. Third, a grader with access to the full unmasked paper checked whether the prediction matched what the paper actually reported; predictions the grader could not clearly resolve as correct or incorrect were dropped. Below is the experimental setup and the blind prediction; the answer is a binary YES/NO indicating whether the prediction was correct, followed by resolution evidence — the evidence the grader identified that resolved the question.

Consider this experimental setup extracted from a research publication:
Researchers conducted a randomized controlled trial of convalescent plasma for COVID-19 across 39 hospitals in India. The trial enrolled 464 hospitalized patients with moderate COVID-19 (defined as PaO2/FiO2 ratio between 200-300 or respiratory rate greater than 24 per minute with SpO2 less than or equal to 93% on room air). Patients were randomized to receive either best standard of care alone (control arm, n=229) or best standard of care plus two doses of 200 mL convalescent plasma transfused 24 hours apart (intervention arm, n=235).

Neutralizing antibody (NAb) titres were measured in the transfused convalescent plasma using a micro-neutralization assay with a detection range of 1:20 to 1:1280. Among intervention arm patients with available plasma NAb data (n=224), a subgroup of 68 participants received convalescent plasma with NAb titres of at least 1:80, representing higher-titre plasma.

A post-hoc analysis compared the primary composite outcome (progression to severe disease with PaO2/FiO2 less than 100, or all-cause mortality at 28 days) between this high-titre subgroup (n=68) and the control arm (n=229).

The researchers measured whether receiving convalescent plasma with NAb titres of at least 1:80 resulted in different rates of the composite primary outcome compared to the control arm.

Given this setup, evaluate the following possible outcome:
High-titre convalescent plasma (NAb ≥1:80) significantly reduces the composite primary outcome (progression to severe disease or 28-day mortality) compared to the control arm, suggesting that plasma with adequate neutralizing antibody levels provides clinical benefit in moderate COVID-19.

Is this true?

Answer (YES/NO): NO